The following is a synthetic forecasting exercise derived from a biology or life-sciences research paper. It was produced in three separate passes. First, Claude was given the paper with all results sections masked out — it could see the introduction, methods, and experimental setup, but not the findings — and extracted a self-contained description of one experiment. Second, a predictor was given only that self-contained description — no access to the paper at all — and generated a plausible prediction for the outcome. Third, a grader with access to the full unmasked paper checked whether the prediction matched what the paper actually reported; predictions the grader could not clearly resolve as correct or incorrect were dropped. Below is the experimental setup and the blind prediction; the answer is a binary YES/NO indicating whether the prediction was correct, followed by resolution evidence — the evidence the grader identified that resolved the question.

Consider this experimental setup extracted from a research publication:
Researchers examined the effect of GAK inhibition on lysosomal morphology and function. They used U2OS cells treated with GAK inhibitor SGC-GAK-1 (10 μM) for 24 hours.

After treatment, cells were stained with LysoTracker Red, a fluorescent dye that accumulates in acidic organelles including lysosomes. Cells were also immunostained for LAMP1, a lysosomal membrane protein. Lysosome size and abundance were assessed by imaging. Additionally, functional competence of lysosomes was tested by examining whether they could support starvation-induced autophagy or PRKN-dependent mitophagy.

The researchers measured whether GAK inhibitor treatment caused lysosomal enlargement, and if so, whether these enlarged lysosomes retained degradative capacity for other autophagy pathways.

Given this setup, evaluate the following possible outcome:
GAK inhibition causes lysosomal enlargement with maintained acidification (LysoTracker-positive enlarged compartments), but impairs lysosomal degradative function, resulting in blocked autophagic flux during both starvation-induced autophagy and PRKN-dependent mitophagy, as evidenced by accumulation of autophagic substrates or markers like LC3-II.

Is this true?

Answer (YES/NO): NO